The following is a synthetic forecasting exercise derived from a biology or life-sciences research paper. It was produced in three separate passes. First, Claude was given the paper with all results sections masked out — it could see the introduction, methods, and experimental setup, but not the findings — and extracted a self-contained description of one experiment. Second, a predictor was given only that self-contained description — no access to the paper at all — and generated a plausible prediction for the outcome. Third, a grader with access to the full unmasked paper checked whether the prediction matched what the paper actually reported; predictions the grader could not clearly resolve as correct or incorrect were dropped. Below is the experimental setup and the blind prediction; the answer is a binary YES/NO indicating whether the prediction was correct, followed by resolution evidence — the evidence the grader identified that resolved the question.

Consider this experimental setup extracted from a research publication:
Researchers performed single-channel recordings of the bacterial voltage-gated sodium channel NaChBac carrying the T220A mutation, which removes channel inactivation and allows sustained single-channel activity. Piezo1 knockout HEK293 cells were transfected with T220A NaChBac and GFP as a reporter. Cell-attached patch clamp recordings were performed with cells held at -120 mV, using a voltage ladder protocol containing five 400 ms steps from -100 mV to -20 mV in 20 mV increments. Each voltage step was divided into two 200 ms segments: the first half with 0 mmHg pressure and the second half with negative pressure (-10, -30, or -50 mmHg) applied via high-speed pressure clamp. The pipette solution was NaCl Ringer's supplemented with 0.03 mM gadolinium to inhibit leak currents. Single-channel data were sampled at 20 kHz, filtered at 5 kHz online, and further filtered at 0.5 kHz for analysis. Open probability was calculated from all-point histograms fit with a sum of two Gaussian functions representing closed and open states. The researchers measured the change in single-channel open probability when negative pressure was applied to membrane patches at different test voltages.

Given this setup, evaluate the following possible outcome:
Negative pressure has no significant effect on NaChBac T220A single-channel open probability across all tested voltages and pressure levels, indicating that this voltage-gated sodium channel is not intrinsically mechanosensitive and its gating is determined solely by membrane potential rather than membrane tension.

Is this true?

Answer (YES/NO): NO